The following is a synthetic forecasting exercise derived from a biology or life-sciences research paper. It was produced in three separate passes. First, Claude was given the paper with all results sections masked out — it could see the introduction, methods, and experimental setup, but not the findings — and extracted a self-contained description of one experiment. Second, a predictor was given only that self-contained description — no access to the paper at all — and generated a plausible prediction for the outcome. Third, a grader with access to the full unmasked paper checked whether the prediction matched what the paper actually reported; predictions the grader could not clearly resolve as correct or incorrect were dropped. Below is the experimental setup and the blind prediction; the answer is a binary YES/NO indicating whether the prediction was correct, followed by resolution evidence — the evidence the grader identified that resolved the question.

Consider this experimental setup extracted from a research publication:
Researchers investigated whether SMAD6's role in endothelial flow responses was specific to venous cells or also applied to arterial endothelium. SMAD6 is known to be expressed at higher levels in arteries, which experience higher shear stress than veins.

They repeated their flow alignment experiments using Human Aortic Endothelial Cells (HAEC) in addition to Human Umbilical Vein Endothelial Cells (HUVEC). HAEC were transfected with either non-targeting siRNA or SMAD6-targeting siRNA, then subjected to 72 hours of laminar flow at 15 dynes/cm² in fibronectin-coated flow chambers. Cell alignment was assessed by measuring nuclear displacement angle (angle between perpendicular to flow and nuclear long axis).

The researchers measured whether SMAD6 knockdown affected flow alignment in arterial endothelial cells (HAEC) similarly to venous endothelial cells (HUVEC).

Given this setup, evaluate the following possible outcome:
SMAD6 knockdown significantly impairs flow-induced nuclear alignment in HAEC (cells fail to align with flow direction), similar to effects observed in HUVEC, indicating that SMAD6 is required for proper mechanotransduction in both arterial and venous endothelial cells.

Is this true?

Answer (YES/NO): YES